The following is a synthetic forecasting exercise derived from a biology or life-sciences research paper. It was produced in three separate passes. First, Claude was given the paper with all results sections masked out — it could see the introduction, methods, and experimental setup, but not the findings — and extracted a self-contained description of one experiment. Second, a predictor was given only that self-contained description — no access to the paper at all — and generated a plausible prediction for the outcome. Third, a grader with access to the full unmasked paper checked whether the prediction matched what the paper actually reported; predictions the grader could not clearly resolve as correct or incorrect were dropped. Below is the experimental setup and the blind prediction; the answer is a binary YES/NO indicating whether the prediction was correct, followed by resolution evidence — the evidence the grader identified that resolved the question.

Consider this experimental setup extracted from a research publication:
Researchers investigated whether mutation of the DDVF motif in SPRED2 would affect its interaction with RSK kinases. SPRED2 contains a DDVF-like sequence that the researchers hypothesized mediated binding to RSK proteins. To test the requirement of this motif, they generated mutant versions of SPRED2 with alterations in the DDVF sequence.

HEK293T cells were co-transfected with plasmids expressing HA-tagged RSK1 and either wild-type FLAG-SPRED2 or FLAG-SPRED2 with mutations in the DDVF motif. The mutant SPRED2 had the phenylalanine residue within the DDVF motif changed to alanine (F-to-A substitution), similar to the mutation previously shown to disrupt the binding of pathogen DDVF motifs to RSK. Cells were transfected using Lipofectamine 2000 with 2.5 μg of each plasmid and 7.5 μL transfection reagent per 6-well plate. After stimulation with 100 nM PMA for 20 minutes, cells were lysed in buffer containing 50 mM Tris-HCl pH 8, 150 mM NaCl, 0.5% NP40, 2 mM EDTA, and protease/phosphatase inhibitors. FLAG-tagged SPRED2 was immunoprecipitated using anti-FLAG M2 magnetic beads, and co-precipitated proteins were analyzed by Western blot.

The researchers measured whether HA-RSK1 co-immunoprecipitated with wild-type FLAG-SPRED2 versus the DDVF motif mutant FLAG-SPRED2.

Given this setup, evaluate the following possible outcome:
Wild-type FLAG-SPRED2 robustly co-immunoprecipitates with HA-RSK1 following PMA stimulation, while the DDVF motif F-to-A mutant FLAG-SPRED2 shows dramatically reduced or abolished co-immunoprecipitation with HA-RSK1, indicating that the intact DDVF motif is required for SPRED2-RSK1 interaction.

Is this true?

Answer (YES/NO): YES